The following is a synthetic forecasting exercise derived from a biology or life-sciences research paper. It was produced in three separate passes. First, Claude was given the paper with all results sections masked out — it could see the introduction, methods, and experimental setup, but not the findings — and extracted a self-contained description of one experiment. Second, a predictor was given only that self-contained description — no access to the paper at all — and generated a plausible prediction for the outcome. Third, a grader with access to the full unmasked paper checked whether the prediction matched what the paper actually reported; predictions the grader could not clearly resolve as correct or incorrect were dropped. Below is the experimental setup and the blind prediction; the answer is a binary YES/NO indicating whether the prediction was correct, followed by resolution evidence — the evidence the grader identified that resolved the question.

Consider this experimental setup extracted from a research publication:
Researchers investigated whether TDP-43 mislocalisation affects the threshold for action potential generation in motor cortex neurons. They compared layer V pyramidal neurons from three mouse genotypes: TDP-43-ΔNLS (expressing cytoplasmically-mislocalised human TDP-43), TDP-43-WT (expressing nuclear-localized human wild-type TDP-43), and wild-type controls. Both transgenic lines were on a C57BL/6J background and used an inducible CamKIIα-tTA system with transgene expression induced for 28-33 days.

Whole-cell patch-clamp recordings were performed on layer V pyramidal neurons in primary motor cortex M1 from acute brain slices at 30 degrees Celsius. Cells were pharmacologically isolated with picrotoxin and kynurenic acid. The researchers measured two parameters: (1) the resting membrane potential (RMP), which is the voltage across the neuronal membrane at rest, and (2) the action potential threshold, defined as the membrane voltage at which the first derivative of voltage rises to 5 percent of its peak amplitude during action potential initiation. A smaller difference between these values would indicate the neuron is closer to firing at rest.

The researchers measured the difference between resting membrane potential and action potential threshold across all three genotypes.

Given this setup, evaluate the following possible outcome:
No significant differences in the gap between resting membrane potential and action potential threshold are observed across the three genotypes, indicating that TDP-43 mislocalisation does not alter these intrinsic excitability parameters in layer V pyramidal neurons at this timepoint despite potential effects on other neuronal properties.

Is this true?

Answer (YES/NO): NO